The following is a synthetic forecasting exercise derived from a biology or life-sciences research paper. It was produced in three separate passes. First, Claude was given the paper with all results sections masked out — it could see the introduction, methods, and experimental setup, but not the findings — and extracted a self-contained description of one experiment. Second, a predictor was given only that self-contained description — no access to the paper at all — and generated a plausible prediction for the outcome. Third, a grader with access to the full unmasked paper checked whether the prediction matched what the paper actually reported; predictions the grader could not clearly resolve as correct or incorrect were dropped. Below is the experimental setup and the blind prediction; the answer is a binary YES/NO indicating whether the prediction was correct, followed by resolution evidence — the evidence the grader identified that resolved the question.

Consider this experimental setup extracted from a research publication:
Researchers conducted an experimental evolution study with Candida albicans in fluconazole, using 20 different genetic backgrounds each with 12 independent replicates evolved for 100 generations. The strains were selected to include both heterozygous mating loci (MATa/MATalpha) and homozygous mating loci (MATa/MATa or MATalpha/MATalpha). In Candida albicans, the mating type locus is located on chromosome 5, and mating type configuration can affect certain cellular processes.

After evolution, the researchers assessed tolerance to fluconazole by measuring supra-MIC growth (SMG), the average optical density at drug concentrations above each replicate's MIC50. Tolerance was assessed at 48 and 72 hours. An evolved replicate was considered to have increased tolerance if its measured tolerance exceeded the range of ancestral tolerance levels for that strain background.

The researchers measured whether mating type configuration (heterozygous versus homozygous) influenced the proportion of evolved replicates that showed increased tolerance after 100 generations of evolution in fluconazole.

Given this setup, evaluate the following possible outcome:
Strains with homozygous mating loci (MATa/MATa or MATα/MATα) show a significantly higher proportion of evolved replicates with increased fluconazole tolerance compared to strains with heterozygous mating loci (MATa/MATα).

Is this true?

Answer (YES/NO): NO